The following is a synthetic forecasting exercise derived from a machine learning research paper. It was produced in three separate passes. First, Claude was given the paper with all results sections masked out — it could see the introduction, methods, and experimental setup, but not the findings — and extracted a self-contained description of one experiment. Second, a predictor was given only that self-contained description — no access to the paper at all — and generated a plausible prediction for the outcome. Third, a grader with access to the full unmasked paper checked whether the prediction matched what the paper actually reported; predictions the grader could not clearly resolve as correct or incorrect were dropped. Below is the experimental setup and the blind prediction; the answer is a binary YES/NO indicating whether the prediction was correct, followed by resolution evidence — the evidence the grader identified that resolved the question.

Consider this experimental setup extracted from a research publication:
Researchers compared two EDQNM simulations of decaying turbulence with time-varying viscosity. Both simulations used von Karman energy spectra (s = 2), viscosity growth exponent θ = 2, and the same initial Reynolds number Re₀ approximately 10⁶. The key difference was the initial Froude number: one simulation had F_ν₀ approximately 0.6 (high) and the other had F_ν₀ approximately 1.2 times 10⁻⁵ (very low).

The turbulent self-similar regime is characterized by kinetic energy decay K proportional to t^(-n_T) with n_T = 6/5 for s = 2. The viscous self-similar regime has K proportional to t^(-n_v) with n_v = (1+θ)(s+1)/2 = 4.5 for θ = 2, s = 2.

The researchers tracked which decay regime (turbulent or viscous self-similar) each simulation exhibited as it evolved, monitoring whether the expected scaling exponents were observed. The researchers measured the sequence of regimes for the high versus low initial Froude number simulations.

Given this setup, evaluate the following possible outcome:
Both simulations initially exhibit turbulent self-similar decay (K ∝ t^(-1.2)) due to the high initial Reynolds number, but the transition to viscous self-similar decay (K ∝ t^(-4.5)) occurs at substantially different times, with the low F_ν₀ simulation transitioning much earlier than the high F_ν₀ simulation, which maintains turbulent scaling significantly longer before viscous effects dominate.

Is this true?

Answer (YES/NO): NO